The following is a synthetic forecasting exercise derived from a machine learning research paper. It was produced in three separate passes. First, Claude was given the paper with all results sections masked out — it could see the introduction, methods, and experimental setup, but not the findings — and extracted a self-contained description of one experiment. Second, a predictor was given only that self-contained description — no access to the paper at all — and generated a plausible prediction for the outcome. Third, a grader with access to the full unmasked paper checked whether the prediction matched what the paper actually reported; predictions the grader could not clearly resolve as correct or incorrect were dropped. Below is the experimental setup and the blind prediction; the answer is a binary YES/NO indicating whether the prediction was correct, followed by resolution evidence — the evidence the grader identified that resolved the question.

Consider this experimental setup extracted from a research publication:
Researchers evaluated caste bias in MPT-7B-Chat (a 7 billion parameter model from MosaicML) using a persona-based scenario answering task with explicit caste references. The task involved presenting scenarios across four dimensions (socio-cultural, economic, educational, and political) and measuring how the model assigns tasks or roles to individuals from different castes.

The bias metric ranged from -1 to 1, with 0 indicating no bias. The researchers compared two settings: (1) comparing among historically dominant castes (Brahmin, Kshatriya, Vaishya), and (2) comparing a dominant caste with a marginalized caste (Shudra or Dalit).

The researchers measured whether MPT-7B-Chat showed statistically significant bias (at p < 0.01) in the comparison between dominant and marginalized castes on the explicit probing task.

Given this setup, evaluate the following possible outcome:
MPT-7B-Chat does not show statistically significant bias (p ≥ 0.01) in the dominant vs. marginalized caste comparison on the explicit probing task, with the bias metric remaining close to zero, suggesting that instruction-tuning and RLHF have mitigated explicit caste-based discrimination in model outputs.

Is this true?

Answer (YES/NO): NO